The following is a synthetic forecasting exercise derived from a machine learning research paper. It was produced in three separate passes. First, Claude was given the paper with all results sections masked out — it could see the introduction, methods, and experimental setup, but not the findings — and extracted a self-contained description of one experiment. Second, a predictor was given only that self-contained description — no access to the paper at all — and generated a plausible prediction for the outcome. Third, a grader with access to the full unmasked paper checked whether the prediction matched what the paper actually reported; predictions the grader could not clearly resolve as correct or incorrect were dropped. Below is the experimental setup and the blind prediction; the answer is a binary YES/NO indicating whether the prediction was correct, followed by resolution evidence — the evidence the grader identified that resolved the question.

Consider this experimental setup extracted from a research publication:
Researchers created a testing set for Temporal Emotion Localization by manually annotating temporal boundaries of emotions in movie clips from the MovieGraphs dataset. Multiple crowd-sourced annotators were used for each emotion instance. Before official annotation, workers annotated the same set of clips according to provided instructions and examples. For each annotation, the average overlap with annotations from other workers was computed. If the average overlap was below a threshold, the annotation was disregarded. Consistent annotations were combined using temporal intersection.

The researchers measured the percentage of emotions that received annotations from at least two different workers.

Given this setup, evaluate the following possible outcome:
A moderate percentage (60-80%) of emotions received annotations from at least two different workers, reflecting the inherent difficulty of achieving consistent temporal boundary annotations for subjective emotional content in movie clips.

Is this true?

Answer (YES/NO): NO